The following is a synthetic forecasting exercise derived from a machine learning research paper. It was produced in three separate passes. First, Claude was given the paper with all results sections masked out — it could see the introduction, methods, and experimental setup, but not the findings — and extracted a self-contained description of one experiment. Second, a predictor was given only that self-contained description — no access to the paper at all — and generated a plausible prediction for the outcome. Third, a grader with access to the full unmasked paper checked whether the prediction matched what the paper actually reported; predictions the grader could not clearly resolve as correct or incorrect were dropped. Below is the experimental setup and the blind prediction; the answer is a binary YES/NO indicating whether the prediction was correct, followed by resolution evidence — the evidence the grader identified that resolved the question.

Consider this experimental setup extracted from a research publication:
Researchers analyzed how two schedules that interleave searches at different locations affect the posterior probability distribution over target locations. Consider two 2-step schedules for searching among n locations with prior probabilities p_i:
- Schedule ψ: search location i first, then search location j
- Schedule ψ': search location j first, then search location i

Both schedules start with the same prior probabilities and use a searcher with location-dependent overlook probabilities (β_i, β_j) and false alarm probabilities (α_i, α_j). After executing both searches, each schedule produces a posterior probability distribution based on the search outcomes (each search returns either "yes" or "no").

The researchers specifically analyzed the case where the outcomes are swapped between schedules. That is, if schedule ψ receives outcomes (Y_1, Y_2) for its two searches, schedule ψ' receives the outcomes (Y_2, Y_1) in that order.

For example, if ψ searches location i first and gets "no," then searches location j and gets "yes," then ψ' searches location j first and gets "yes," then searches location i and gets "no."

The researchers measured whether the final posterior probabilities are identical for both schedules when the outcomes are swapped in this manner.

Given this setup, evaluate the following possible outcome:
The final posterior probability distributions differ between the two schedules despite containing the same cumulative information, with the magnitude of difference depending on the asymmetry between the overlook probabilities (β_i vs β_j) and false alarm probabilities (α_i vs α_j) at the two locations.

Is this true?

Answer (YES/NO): NO